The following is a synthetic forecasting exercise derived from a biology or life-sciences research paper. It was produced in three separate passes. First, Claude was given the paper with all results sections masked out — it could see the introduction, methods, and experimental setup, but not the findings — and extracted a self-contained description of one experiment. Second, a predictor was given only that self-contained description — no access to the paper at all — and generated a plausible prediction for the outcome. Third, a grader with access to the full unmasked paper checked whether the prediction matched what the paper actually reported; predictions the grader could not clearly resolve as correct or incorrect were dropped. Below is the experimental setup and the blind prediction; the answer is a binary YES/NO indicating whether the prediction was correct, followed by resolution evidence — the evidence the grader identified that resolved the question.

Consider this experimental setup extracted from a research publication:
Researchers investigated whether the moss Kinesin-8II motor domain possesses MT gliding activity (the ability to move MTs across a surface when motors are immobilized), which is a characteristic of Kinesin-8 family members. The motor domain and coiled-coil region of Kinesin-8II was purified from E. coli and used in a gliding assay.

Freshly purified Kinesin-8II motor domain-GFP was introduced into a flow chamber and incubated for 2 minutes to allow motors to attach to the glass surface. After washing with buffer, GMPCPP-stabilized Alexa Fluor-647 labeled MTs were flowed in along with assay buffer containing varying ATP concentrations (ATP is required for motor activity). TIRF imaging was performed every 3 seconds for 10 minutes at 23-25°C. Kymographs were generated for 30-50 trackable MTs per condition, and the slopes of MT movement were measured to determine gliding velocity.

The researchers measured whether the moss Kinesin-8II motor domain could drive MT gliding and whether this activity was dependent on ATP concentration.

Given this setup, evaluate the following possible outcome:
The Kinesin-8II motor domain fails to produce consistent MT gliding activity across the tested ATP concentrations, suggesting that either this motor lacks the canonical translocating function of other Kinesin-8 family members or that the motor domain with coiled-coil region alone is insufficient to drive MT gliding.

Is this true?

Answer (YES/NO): NO